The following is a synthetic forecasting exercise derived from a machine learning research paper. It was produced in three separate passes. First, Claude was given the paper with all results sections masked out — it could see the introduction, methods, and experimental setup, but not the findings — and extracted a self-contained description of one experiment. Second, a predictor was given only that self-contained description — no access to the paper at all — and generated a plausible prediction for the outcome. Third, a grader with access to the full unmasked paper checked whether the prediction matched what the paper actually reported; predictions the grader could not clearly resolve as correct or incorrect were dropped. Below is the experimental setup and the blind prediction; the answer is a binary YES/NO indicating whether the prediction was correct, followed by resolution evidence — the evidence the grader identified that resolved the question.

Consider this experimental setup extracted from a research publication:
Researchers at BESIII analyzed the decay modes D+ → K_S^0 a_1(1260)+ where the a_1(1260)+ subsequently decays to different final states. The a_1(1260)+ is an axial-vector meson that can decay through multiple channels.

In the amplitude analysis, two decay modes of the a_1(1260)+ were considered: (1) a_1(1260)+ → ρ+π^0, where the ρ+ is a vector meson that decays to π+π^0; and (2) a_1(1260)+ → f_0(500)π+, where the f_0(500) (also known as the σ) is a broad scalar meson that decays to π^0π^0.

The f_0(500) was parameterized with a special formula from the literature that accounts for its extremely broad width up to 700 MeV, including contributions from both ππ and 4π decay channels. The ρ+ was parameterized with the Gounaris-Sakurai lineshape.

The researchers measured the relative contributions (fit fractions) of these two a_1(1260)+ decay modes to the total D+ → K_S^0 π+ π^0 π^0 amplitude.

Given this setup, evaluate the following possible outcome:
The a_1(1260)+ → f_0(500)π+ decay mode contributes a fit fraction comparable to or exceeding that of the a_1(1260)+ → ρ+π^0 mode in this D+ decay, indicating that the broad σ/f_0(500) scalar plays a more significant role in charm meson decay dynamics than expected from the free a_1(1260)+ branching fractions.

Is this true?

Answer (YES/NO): NO